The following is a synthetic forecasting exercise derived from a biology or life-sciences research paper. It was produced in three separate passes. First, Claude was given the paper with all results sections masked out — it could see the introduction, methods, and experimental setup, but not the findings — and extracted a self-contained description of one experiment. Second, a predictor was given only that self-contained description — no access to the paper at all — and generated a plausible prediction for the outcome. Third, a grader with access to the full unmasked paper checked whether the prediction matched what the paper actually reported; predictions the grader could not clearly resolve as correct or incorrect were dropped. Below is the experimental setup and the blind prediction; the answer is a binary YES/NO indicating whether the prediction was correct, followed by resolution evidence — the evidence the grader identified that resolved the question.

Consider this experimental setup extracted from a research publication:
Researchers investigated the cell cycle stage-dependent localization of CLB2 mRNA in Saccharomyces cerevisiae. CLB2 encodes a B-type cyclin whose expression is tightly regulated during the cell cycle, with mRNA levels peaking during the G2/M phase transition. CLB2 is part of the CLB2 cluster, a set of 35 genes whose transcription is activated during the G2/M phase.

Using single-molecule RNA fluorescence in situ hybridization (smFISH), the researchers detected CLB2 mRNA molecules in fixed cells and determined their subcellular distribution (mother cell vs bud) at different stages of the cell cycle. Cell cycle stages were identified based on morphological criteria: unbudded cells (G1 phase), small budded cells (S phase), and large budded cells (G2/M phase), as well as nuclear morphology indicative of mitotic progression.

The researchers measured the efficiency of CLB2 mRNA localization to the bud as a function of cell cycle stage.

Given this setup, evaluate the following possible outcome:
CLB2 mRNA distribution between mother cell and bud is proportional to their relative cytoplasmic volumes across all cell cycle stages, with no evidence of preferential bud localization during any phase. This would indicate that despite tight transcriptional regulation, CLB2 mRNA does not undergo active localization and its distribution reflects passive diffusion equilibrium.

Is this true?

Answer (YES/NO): NO